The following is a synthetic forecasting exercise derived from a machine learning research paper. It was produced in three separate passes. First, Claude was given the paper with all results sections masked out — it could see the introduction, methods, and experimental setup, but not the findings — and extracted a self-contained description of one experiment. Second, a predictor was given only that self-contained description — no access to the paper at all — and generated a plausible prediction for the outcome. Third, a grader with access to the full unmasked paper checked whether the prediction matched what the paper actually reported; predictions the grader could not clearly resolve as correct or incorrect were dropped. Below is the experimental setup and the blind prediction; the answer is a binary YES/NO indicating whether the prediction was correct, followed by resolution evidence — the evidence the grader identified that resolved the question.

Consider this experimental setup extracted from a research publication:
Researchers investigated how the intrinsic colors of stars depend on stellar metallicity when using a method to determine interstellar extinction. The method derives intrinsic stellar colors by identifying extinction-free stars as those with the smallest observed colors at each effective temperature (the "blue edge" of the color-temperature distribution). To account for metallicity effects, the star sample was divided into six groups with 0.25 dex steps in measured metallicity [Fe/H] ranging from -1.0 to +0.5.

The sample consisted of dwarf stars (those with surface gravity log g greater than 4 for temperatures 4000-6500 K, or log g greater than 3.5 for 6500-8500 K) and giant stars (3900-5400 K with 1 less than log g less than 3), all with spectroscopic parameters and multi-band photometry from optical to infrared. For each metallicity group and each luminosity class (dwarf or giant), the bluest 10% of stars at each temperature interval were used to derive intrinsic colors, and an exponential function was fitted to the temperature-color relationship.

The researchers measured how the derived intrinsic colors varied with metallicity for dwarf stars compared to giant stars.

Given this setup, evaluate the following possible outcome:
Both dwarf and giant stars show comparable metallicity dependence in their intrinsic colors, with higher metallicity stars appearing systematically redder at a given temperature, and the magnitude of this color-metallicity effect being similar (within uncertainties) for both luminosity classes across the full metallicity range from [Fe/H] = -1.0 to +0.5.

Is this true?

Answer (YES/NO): NO